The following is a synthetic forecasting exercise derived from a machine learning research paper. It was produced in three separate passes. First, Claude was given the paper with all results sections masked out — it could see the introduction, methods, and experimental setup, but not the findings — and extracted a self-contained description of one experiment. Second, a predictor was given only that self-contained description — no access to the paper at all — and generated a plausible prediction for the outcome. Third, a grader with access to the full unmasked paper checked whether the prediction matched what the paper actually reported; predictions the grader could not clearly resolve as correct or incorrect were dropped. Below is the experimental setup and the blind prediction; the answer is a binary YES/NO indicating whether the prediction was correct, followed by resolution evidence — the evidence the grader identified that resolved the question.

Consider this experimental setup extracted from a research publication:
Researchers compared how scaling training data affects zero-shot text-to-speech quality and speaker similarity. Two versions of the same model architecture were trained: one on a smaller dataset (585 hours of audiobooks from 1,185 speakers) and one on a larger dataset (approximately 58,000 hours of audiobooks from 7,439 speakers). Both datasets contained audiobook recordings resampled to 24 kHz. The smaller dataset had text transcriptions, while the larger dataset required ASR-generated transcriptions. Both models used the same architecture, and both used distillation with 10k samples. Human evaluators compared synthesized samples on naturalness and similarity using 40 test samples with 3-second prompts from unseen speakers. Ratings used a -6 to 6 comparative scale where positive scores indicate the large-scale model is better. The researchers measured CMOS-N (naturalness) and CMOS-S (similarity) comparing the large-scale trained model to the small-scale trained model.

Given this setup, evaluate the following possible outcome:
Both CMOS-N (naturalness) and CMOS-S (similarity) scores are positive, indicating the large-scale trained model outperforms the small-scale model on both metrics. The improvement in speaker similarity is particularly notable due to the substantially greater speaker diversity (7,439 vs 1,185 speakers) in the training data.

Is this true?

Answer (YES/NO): YES